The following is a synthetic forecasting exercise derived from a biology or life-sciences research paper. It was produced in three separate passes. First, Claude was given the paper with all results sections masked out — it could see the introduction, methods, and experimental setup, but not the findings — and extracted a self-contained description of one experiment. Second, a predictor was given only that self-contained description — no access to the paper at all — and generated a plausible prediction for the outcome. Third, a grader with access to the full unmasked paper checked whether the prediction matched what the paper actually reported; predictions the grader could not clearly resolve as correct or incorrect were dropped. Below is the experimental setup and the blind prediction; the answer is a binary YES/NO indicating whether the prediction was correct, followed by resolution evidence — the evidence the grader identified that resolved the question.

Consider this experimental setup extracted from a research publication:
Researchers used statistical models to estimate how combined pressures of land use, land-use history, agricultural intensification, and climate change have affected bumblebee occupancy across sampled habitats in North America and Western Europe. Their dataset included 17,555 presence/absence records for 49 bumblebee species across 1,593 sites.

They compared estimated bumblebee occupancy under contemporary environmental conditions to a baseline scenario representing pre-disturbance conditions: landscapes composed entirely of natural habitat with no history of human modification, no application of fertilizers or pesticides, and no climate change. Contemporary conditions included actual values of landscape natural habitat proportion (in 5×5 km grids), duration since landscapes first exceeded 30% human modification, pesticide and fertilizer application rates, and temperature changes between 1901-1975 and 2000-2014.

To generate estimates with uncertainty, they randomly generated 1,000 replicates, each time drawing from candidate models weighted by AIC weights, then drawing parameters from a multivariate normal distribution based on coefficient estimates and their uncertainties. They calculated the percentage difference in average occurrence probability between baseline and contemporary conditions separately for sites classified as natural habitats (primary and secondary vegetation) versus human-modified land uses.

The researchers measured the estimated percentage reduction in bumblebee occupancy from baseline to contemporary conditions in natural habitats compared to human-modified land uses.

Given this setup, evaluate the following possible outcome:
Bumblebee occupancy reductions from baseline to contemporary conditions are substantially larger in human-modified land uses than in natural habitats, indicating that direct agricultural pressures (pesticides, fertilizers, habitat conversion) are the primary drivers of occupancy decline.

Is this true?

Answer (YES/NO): NO